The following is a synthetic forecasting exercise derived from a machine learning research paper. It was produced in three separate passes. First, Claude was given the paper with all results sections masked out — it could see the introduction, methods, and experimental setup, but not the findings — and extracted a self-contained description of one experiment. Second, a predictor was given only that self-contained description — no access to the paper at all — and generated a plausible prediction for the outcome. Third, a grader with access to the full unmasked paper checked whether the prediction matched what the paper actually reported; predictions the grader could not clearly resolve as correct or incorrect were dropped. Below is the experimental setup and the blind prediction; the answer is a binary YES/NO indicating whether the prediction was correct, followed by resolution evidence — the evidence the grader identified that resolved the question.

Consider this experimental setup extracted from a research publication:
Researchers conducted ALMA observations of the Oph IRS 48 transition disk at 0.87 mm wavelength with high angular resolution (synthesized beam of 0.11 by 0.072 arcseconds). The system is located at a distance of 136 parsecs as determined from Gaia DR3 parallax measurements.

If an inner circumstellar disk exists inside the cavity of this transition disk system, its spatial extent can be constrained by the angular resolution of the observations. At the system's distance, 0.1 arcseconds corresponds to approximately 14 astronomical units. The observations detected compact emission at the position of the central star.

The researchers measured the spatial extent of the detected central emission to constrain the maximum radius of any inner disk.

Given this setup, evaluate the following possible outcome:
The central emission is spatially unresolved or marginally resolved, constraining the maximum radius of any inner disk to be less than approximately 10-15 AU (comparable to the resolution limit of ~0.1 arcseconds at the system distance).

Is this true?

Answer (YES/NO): NO